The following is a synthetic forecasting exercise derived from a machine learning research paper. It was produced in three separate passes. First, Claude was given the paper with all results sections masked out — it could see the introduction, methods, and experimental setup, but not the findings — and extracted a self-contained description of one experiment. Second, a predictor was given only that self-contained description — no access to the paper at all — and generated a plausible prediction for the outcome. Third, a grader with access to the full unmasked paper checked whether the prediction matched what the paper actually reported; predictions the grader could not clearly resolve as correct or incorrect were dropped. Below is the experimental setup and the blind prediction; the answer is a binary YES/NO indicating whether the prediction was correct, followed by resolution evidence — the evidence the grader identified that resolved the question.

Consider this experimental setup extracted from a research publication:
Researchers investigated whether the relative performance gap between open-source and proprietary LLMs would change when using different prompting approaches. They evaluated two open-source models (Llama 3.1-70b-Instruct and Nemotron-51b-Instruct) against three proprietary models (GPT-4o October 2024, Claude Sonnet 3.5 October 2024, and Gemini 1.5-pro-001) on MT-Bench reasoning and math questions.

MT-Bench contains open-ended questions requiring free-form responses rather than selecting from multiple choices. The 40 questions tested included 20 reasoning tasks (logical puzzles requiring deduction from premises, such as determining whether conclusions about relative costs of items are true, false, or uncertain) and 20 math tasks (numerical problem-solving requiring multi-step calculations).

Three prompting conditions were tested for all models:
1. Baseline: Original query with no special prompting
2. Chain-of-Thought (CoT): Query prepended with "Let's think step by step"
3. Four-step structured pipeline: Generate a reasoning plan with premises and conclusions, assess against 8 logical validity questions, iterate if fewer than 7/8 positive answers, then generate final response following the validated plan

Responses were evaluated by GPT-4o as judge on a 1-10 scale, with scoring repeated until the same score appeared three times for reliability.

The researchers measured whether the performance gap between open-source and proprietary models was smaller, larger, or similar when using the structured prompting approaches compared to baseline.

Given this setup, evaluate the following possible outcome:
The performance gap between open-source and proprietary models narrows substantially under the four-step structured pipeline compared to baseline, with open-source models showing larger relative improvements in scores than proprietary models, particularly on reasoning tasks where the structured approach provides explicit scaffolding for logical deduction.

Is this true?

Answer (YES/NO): NO